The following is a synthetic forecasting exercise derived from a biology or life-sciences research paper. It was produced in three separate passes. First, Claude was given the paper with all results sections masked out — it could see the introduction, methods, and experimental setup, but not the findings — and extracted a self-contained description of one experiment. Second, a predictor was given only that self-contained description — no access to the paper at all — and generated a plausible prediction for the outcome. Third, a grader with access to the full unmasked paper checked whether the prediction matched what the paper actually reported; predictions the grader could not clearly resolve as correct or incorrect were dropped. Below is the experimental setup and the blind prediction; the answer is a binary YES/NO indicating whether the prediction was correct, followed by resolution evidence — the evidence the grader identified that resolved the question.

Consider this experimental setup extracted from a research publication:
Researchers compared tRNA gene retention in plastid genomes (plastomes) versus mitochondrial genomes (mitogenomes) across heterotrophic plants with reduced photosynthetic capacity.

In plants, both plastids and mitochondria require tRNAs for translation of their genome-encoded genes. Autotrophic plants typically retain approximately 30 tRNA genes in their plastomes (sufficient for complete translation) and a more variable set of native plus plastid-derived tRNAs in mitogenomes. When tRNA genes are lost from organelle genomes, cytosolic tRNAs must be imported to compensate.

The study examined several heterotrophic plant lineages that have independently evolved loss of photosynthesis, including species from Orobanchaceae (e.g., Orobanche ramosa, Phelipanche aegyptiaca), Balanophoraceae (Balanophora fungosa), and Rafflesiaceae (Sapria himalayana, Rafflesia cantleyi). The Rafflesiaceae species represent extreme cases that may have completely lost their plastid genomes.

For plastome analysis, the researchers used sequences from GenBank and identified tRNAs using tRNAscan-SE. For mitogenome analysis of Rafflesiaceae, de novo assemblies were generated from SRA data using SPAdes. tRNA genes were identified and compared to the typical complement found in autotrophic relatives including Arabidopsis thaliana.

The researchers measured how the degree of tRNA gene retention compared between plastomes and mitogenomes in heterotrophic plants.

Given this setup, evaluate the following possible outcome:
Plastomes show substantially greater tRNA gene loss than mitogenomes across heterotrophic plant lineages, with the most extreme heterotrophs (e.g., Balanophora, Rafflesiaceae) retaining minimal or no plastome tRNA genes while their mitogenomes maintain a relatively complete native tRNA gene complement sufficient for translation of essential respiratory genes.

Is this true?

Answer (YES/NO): NO